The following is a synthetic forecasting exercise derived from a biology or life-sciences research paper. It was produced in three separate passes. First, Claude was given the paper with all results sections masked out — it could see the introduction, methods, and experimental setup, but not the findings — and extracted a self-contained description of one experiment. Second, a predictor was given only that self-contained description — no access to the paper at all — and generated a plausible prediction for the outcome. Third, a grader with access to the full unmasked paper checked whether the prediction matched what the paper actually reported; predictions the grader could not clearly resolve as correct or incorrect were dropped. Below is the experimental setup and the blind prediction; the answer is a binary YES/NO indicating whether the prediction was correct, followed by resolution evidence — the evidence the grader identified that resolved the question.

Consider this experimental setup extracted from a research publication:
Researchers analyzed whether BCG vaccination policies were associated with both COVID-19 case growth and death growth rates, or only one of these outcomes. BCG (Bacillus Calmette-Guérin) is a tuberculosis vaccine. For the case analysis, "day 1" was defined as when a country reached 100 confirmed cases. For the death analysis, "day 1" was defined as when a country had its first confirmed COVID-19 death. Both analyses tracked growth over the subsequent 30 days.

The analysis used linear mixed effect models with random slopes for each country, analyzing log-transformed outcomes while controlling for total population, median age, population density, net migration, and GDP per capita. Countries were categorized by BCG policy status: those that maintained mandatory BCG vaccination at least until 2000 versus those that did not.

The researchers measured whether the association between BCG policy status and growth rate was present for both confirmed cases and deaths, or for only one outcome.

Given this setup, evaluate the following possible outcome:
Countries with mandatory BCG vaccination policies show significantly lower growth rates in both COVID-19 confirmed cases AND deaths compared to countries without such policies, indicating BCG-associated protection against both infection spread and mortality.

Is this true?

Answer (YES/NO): YES